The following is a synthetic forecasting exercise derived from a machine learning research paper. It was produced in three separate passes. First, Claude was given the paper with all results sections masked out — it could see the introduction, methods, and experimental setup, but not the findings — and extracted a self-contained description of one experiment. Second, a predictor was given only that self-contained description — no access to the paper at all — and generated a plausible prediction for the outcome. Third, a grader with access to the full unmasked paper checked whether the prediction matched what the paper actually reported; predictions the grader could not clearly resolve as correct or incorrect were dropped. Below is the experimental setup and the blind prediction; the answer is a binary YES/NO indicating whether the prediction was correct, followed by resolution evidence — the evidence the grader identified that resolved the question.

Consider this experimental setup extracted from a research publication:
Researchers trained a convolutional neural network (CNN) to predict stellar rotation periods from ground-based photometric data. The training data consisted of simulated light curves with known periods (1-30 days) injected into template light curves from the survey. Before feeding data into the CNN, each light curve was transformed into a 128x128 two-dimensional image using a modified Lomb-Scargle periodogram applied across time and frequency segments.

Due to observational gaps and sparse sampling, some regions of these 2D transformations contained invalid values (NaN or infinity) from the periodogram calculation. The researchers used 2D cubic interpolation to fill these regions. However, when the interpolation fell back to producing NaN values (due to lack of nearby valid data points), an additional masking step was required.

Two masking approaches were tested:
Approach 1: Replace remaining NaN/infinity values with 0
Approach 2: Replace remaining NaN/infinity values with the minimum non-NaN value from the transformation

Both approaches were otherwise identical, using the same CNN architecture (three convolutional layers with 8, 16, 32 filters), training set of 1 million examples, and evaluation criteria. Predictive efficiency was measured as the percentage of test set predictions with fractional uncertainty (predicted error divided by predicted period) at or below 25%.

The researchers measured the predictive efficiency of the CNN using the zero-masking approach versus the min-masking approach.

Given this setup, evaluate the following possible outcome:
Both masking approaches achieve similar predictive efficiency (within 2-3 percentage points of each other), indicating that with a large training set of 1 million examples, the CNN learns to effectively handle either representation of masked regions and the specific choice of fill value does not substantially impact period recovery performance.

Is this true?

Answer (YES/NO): NO